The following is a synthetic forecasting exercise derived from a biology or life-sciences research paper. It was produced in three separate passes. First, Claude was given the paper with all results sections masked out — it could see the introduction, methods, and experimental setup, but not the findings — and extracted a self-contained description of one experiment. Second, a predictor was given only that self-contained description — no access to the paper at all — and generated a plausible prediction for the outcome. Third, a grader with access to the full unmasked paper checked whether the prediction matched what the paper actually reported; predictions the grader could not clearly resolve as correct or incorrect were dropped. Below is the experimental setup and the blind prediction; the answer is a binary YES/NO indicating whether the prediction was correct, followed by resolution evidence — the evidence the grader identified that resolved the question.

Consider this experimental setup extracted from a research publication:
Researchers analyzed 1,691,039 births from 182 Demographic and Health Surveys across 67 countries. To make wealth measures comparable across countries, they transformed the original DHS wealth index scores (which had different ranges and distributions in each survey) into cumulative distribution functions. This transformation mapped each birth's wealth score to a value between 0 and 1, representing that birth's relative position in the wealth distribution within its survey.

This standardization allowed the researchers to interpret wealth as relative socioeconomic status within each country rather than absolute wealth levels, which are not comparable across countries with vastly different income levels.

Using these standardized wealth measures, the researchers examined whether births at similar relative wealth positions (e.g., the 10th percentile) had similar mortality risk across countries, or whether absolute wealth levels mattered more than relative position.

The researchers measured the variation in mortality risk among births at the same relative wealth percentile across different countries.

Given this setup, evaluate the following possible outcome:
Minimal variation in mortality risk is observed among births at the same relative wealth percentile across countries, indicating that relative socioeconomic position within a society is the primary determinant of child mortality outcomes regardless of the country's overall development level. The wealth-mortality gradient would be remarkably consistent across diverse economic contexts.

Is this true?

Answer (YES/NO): NO